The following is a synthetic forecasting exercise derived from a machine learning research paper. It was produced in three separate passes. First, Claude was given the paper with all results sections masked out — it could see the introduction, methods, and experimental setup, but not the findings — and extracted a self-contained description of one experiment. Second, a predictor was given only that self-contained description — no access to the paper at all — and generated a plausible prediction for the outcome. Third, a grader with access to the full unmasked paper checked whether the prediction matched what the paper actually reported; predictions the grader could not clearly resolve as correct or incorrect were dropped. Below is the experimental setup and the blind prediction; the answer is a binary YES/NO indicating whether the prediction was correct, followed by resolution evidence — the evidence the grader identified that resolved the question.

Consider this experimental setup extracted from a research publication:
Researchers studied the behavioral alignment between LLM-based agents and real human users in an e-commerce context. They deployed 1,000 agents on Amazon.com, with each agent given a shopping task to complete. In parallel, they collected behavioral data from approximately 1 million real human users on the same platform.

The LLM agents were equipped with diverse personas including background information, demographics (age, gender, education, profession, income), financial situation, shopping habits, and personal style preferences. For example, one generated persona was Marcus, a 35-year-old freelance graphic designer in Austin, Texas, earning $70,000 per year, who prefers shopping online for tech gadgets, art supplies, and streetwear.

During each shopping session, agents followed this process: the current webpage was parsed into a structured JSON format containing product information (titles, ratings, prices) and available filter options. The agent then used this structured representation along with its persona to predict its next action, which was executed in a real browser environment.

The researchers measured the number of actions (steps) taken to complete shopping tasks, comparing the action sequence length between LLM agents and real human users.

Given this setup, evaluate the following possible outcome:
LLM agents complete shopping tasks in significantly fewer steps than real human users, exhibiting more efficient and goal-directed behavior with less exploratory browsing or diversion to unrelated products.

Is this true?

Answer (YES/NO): YES